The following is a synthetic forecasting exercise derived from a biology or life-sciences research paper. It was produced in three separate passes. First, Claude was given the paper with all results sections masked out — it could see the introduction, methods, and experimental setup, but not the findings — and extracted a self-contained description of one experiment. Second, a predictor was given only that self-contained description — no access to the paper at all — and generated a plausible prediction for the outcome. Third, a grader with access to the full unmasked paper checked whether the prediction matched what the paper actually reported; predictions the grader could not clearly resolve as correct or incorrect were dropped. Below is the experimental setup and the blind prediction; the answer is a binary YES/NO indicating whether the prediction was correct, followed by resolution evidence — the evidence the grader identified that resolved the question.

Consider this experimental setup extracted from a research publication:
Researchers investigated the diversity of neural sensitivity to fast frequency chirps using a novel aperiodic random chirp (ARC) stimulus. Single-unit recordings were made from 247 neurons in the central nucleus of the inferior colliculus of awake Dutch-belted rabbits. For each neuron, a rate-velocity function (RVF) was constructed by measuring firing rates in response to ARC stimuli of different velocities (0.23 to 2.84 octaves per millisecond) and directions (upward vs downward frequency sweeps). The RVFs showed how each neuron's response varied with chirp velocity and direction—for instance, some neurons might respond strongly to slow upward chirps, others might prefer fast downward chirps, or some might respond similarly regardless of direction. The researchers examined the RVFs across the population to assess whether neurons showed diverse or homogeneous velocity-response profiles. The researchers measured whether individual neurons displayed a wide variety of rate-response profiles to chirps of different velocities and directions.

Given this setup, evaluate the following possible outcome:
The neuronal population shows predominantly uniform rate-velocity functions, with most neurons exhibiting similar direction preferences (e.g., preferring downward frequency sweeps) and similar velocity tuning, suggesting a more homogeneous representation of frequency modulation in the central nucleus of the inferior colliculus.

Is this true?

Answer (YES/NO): NO